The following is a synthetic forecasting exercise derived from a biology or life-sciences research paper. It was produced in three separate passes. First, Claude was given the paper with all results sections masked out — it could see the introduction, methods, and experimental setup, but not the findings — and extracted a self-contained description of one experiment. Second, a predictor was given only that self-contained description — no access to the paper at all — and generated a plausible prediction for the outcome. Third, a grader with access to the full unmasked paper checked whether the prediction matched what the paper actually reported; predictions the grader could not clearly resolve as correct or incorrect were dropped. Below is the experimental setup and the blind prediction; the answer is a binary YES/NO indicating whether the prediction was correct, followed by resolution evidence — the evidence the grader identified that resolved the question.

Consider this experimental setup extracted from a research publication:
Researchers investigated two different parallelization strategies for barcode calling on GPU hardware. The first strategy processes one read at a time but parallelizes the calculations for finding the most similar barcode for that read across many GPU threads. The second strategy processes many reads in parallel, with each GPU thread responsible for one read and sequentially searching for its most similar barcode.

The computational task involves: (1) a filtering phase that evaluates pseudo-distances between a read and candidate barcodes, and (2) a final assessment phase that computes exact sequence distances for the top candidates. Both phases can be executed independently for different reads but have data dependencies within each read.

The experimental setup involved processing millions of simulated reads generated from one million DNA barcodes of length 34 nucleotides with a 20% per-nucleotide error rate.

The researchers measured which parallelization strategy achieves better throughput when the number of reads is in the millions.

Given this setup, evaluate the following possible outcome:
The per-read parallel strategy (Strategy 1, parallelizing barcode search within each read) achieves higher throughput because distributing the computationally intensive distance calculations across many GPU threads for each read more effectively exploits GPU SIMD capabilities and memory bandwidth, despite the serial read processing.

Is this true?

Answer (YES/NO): NO